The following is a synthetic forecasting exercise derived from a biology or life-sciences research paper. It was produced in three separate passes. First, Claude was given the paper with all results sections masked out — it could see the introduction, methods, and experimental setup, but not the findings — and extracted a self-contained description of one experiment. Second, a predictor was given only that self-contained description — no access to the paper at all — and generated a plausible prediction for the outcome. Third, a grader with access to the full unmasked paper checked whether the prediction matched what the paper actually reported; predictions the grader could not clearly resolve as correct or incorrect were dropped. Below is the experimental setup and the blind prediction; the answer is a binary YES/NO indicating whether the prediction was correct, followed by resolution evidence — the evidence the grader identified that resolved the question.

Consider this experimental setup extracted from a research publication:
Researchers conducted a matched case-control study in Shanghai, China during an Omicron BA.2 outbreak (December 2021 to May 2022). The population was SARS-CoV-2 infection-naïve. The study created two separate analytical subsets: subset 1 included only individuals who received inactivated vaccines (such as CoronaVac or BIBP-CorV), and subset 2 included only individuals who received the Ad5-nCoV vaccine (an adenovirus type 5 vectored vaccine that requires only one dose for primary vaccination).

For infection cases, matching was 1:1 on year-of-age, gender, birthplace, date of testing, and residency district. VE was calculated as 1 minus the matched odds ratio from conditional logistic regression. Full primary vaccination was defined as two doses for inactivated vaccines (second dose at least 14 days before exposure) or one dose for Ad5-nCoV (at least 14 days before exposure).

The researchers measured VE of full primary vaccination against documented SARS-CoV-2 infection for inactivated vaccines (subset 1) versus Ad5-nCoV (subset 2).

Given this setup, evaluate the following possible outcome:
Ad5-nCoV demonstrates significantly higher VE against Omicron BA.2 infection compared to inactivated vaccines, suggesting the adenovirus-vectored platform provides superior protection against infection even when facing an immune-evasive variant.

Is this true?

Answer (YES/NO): NO